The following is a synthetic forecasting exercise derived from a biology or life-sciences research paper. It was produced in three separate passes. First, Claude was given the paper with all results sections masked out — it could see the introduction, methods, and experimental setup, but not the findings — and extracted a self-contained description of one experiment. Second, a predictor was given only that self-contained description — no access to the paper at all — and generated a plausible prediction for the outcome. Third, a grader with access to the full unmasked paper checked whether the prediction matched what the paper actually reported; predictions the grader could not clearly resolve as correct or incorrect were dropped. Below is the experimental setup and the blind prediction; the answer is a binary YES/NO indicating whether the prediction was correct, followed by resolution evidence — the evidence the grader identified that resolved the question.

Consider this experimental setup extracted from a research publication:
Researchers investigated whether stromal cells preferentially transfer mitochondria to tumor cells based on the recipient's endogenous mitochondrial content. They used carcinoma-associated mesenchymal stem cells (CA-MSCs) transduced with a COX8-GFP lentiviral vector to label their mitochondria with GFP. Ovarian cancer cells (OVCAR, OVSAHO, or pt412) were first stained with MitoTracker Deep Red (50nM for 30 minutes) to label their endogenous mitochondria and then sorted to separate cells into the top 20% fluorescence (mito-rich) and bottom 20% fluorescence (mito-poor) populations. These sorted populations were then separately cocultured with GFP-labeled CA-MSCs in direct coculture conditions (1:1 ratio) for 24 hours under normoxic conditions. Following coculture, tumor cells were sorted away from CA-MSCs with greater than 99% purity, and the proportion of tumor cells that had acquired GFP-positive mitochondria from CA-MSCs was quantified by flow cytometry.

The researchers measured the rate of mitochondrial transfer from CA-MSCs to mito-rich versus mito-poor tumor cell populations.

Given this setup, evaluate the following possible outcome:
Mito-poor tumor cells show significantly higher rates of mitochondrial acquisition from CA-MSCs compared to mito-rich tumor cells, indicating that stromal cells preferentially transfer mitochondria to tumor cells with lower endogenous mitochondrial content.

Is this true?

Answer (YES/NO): YES